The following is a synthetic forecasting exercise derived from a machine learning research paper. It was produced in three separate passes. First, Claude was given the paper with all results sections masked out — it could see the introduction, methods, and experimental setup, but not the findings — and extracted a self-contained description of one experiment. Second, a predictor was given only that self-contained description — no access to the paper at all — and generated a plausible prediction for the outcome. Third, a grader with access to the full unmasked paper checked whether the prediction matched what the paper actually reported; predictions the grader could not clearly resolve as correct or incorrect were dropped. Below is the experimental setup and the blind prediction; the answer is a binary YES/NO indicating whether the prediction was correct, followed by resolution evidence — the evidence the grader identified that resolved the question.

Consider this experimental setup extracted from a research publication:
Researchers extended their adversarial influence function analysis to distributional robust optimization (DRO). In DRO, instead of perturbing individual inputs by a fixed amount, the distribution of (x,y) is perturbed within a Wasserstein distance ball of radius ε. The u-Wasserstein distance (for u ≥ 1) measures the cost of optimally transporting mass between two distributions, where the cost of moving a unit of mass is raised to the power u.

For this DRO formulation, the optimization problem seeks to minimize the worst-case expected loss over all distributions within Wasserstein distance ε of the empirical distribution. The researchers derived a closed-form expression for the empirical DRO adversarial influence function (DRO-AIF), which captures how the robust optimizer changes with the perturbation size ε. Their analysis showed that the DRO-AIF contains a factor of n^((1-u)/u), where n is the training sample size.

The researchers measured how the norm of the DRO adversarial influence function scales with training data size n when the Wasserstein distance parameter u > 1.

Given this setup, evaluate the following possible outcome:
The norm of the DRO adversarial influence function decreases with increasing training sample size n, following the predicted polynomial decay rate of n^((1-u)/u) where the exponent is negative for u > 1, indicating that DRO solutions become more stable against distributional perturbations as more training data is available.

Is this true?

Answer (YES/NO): YES